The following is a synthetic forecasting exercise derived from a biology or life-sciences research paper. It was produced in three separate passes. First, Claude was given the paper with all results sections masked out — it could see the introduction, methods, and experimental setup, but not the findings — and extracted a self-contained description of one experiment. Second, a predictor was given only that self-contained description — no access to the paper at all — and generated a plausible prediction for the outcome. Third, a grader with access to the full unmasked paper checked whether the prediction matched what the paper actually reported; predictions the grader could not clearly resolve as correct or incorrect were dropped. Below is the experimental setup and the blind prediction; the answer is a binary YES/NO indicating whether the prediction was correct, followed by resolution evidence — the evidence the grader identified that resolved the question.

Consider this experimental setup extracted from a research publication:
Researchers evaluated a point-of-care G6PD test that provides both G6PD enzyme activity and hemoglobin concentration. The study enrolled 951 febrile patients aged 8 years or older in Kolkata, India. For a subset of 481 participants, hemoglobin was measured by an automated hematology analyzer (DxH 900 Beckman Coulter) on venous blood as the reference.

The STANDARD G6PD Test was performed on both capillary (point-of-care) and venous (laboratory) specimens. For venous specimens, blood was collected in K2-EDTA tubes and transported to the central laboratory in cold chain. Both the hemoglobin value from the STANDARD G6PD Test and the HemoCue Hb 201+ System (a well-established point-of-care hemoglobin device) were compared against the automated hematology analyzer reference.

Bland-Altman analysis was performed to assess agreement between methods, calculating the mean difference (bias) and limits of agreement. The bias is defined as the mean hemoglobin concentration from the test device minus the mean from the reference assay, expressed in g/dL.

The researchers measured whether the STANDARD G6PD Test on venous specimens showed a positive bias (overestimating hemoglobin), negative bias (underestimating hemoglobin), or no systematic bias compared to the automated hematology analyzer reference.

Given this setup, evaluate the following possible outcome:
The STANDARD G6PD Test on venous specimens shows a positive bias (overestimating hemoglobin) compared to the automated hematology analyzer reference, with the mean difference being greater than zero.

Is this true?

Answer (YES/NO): YES